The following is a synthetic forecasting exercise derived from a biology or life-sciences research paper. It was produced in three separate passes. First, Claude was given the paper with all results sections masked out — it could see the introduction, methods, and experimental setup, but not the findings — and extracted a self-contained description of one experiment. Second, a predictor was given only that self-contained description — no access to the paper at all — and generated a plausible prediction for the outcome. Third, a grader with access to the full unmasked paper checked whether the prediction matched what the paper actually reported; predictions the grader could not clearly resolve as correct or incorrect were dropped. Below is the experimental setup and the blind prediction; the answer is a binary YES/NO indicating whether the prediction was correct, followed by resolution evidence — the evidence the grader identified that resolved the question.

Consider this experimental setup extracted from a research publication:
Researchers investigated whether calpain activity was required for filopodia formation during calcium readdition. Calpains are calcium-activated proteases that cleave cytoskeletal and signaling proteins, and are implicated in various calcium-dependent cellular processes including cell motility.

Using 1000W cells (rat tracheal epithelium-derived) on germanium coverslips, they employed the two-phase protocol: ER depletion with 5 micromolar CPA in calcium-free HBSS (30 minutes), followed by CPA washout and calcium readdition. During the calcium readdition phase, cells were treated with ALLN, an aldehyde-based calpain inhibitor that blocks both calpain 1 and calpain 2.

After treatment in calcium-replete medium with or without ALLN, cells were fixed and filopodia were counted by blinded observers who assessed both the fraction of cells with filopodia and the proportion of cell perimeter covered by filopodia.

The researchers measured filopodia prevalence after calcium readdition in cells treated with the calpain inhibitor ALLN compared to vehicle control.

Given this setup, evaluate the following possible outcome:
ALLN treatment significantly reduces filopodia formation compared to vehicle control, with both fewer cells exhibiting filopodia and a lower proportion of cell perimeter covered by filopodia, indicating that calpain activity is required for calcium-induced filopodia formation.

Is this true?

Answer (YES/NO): NO